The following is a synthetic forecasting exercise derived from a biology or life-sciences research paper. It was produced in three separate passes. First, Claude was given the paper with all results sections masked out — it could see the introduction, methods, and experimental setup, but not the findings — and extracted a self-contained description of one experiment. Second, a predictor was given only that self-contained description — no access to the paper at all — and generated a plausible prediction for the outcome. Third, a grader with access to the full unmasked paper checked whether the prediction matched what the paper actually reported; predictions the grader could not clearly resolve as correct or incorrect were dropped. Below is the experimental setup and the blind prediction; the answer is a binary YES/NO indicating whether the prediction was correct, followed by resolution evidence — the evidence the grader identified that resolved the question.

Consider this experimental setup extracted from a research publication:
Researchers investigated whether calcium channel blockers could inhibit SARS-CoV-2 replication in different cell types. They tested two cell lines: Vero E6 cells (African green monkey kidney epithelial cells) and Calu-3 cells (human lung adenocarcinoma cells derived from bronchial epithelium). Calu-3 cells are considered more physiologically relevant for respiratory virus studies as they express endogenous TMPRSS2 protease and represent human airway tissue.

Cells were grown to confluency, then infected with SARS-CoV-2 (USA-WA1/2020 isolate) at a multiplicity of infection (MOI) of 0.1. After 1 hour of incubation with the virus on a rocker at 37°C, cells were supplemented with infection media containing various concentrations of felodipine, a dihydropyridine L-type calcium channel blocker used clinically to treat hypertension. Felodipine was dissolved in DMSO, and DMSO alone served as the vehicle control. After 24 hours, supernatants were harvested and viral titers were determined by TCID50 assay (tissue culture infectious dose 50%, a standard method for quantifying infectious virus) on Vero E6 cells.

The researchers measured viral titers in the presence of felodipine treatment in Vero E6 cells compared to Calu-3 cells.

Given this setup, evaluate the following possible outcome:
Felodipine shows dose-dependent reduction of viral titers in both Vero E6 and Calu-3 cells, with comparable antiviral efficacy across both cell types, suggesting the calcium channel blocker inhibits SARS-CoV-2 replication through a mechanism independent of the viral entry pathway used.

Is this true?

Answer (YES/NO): NO